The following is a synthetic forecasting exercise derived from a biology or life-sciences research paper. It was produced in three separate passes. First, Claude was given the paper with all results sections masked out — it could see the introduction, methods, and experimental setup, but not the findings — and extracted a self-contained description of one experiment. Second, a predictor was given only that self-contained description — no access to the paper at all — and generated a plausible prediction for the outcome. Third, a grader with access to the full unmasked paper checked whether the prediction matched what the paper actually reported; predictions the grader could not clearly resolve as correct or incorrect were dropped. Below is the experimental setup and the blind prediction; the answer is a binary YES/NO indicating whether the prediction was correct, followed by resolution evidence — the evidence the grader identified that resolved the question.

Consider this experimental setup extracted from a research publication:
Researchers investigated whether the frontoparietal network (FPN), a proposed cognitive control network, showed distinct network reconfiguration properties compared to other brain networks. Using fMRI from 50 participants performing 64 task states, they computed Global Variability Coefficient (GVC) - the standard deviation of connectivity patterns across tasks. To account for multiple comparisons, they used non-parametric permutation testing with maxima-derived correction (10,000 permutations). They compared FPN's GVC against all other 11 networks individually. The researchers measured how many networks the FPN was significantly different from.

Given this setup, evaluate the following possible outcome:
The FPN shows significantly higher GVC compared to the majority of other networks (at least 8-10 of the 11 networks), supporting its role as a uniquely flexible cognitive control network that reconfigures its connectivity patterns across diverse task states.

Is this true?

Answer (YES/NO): YES